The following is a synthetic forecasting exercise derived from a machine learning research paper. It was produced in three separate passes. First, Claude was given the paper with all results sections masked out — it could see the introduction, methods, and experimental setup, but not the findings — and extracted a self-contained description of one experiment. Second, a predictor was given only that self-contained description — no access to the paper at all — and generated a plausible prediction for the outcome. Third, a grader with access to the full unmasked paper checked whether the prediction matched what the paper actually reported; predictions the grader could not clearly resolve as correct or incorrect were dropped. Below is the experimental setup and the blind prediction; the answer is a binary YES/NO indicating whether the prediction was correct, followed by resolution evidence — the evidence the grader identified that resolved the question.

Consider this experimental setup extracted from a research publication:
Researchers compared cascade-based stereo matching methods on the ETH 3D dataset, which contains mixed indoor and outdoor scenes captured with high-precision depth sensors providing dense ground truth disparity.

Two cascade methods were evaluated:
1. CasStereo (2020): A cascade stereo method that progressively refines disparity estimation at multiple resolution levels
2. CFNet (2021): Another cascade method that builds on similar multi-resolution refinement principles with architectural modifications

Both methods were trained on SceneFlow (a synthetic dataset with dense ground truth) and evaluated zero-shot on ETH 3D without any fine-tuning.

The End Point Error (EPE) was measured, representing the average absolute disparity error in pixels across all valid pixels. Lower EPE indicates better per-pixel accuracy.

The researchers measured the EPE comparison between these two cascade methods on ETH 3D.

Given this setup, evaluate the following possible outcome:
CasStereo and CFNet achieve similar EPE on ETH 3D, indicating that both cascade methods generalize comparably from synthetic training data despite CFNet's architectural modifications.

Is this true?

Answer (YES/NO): NO